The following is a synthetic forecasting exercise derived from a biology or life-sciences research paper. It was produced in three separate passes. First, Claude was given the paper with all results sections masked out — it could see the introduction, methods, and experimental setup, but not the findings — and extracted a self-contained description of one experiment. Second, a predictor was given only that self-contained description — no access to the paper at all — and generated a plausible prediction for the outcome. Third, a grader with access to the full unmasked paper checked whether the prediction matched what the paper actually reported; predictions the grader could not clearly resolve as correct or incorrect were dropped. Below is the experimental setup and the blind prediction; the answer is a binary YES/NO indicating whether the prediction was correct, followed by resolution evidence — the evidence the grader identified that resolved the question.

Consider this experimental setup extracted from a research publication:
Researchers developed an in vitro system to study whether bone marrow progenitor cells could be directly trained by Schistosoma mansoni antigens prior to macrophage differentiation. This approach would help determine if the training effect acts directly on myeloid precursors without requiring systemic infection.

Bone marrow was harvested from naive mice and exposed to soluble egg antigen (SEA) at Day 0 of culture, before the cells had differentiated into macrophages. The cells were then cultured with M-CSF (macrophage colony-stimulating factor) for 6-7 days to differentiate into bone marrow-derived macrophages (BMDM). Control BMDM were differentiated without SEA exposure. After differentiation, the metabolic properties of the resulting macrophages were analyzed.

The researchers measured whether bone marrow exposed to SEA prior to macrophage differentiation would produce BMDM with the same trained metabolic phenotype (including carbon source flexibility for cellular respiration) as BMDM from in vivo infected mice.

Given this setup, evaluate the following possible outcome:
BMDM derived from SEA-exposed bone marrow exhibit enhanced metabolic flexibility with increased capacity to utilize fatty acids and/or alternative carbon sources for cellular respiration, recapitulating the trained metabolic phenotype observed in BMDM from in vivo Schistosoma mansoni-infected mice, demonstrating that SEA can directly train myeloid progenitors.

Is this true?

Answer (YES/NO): YES